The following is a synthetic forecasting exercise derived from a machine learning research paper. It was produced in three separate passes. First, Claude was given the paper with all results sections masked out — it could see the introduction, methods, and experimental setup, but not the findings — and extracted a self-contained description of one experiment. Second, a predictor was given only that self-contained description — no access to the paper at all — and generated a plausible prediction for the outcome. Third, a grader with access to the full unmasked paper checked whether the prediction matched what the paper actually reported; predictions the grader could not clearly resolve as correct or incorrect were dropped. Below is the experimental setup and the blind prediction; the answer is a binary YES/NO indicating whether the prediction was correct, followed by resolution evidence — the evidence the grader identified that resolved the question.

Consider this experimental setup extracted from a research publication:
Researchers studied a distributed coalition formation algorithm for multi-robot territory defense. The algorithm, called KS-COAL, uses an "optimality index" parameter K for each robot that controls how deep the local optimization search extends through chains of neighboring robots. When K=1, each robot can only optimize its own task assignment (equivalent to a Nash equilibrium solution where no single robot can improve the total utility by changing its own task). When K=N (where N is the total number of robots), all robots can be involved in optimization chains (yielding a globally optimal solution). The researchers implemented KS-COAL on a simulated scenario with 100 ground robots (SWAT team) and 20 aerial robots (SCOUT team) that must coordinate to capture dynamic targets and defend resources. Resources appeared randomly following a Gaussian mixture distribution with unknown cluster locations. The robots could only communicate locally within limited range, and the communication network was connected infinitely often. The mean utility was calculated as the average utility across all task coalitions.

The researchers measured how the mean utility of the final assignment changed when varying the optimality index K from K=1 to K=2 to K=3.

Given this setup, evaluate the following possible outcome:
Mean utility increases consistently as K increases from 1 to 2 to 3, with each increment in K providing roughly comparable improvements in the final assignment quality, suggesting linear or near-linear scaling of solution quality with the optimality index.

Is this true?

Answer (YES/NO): NO